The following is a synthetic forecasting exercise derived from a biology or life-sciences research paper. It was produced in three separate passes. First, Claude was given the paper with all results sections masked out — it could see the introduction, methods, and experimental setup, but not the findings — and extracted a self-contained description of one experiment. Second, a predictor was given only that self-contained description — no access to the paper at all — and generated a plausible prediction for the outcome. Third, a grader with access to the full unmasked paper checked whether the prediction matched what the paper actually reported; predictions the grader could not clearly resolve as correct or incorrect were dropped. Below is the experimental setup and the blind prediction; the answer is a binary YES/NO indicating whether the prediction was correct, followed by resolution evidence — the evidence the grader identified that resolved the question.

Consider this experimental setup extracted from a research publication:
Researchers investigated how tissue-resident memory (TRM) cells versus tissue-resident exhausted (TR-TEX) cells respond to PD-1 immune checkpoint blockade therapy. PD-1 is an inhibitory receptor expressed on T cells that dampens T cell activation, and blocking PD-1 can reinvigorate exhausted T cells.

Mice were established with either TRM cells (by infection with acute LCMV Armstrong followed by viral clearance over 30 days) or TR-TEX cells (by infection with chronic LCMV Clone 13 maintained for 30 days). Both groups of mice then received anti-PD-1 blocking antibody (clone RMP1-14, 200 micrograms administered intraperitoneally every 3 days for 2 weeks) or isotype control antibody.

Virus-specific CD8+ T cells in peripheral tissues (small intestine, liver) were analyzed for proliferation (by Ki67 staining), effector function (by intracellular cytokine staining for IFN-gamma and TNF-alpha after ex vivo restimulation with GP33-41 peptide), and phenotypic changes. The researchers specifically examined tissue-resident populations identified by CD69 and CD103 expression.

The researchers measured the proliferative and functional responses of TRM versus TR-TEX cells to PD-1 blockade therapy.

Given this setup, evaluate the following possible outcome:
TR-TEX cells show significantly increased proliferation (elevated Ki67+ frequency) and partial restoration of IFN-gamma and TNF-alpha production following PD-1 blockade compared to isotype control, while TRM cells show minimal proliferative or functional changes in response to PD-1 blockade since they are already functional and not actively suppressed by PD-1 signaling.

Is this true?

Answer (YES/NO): NO